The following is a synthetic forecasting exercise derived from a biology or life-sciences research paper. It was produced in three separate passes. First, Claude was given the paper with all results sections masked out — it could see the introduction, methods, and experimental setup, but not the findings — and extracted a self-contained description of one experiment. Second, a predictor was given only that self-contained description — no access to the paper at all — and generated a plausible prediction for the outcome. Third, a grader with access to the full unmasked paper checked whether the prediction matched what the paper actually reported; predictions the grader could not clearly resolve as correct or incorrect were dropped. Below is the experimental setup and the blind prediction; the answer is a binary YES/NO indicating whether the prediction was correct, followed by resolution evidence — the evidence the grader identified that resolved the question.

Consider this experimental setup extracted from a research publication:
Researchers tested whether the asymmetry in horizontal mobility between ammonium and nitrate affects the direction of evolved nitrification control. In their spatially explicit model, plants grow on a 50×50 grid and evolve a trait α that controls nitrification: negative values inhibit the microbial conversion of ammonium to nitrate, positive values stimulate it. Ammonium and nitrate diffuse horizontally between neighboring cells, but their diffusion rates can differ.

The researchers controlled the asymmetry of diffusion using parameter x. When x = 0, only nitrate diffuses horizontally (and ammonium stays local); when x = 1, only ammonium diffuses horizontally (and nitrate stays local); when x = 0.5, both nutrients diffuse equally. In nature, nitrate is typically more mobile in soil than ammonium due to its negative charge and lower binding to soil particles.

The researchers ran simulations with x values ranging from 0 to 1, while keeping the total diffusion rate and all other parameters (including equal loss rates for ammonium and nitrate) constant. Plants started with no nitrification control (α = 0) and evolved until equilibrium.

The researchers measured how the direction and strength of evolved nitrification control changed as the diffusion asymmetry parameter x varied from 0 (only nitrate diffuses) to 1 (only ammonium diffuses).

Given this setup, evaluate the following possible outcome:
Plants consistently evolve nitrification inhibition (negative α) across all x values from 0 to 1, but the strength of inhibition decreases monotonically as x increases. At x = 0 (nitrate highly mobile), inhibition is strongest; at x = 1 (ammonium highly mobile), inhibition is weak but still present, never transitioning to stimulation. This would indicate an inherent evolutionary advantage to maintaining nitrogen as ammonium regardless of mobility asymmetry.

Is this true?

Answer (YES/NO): NO